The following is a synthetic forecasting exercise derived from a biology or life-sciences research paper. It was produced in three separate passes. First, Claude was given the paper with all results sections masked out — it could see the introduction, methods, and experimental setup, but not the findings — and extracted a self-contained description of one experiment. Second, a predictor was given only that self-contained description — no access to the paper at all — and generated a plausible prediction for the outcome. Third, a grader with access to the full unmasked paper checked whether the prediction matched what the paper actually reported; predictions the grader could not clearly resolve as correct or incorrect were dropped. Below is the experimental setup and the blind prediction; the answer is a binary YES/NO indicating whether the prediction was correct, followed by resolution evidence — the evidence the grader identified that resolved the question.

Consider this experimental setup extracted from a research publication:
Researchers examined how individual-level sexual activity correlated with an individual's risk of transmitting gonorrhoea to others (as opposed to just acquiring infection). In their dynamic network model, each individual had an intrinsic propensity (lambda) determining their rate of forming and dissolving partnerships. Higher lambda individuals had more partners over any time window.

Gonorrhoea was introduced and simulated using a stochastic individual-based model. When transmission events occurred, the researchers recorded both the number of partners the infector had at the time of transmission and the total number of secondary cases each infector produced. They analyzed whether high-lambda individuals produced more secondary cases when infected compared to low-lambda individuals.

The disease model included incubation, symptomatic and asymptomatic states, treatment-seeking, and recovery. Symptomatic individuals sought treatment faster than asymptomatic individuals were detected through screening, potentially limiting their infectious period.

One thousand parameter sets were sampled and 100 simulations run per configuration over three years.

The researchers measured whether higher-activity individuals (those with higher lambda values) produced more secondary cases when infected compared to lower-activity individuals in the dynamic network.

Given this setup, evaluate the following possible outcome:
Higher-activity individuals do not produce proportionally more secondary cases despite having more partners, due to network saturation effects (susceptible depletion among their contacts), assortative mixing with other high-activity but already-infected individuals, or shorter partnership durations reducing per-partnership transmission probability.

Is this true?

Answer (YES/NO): NO